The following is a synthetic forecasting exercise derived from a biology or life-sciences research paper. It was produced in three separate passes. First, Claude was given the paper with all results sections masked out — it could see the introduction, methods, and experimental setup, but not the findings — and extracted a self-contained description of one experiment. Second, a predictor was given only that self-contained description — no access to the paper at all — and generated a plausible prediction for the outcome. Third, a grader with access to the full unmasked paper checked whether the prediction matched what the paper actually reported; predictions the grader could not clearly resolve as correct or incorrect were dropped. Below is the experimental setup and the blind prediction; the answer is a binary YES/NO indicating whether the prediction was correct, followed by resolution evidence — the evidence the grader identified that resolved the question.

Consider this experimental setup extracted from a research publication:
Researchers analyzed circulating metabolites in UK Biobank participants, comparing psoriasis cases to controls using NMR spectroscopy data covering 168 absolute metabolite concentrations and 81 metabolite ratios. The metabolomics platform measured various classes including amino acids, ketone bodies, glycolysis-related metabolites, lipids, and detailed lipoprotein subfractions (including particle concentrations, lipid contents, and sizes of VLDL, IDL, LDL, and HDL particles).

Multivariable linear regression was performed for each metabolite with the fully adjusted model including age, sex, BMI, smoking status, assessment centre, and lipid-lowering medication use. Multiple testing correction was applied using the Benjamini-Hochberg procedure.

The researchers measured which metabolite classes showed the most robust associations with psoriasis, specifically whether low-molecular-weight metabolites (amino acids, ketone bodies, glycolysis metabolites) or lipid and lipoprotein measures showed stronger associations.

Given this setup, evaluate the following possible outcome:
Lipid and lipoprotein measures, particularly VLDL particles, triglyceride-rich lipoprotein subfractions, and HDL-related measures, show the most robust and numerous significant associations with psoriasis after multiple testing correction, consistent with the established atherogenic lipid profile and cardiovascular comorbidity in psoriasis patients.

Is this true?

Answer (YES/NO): NO